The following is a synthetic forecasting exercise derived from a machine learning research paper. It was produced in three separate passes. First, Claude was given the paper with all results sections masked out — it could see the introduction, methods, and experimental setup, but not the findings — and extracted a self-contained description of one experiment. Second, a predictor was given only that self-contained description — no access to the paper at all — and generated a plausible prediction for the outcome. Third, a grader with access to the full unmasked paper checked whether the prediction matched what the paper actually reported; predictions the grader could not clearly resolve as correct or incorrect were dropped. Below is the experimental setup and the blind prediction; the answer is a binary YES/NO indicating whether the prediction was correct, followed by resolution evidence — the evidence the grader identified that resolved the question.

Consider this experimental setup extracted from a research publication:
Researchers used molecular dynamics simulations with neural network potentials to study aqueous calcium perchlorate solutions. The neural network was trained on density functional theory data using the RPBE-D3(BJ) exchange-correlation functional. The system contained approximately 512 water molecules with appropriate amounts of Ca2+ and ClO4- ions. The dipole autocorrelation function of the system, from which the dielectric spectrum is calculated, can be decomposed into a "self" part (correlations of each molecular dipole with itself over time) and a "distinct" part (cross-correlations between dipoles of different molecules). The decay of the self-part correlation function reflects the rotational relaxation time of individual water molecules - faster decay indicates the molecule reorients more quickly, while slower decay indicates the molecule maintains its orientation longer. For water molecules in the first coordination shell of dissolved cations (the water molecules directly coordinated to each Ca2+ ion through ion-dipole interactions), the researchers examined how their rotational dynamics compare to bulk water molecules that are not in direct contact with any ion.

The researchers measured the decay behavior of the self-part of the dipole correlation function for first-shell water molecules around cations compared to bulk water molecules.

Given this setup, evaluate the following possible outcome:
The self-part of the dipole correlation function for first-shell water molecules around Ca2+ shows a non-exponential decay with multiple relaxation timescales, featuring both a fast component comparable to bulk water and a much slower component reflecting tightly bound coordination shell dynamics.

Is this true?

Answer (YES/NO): YES